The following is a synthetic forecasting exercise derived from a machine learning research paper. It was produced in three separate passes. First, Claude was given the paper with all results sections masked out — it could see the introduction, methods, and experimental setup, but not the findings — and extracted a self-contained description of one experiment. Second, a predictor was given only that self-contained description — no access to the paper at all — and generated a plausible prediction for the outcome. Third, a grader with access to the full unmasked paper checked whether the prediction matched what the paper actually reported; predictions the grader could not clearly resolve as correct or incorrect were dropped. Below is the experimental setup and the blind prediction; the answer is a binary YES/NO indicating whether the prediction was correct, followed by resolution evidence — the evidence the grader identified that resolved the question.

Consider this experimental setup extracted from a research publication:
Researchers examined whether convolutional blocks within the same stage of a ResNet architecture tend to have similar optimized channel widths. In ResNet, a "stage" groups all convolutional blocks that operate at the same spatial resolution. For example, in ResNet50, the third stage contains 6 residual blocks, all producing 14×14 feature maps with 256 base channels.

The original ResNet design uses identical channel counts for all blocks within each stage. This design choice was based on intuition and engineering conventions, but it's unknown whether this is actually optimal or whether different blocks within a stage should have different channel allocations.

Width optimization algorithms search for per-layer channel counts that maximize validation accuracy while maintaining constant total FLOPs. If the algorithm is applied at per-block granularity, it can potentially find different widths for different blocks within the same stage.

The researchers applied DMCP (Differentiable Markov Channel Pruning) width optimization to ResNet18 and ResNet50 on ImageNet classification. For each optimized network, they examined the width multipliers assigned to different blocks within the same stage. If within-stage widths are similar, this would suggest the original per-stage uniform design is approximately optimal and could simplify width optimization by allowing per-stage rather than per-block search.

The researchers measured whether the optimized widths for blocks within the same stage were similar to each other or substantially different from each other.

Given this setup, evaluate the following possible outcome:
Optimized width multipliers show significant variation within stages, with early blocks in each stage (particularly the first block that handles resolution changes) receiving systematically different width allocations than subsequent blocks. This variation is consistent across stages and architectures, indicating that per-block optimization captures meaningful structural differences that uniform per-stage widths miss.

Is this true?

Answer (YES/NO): NO